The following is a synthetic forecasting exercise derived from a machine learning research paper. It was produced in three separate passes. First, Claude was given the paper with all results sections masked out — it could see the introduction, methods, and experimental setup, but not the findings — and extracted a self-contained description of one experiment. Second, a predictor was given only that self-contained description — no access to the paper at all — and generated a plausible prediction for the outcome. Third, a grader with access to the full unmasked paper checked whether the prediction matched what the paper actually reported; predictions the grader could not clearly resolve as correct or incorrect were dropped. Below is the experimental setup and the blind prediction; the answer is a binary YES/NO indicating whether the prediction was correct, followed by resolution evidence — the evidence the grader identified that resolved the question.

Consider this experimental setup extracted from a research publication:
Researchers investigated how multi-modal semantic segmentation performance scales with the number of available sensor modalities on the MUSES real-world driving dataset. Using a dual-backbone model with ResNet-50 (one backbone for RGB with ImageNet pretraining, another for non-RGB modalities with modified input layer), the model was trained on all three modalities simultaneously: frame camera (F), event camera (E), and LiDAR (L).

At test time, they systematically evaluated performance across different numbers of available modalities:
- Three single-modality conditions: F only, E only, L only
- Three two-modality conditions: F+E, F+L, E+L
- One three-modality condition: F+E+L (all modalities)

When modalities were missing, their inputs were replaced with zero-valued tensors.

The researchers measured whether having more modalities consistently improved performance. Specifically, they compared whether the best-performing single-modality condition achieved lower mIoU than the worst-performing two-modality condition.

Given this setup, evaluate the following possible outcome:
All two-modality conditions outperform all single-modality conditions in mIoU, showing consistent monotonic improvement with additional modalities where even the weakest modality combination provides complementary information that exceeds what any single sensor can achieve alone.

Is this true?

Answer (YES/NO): NO